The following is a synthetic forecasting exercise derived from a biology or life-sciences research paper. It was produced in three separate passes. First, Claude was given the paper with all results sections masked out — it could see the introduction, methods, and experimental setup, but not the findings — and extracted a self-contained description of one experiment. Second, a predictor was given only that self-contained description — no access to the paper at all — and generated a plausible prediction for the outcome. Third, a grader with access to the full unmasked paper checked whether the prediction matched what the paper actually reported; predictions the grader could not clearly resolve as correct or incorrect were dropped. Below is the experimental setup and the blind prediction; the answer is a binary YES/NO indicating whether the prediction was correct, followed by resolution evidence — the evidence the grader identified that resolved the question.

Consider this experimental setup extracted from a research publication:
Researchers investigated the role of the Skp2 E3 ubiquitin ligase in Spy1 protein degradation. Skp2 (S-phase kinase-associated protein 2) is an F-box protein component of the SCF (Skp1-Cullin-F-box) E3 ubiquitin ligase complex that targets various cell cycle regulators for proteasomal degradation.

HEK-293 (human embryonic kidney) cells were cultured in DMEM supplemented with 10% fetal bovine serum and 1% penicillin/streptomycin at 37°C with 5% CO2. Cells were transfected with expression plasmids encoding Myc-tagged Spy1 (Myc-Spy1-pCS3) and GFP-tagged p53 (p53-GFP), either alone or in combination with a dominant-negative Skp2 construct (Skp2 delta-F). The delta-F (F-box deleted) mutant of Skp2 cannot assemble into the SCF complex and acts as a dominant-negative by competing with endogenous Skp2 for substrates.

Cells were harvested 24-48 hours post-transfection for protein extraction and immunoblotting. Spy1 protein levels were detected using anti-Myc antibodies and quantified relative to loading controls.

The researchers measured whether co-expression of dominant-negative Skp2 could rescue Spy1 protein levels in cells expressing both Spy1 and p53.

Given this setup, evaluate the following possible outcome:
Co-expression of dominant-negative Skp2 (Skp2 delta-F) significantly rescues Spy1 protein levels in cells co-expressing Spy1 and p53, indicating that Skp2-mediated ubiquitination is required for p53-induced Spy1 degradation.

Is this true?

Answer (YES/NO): NO